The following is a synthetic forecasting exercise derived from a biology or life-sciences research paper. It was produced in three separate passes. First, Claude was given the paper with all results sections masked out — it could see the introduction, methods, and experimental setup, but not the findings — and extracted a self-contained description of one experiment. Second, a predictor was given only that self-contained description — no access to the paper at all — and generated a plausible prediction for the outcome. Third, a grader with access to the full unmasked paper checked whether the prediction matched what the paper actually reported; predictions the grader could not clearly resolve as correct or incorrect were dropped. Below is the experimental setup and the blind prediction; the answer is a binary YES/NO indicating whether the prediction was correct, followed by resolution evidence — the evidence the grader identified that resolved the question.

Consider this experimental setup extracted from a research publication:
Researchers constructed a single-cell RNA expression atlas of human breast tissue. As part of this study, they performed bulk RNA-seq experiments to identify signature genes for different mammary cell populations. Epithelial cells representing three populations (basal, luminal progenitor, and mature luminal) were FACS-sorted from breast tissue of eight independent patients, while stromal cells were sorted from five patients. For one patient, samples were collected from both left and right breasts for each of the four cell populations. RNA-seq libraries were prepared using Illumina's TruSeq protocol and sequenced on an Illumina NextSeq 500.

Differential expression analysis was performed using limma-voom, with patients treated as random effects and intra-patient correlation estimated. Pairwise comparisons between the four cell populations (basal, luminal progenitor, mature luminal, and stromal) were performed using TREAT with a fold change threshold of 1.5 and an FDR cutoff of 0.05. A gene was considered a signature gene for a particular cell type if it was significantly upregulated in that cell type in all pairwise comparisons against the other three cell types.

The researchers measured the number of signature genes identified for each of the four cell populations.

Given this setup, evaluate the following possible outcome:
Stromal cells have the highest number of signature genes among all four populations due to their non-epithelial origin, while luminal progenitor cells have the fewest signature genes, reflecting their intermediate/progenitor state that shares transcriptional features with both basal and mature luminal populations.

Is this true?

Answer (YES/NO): YES